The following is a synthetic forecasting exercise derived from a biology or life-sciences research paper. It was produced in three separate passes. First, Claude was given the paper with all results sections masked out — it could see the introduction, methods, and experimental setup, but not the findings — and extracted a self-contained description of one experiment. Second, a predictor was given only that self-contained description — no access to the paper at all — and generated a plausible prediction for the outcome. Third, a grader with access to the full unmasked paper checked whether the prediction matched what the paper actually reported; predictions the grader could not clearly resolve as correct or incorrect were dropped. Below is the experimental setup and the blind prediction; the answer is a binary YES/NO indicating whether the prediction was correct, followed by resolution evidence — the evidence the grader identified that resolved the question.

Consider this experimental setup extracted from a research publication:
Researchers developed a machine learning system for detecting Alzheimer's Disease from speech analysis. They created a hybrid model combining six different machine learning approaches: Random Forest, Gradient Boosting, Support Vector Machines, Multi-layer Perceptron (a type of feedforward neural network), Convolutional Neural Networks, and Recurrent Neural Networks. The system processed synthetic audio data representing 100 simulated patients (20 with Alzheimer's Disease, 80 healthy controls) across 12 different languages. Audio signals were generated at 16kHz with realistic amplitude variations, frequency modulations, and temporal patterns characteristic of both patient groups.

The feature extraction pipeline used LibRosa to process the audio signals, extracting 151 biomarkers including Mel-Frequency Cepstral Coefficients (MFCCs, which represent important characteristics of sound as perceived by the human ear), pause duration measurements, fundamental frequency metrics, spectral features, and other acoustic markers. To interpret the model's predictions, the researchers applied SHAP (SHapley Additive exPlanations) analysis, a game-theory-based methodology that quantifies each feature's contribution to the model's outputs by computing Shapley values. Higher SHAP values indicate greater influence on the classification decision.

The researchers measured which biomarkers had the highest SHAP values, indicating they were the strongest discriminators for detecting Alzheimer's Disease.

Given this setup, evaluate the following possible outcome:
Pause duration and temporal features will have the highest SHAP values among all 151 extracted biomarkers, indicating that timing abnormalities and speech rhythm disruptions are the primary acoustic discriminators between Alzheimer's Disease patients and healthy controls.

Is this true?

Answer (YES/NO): NO